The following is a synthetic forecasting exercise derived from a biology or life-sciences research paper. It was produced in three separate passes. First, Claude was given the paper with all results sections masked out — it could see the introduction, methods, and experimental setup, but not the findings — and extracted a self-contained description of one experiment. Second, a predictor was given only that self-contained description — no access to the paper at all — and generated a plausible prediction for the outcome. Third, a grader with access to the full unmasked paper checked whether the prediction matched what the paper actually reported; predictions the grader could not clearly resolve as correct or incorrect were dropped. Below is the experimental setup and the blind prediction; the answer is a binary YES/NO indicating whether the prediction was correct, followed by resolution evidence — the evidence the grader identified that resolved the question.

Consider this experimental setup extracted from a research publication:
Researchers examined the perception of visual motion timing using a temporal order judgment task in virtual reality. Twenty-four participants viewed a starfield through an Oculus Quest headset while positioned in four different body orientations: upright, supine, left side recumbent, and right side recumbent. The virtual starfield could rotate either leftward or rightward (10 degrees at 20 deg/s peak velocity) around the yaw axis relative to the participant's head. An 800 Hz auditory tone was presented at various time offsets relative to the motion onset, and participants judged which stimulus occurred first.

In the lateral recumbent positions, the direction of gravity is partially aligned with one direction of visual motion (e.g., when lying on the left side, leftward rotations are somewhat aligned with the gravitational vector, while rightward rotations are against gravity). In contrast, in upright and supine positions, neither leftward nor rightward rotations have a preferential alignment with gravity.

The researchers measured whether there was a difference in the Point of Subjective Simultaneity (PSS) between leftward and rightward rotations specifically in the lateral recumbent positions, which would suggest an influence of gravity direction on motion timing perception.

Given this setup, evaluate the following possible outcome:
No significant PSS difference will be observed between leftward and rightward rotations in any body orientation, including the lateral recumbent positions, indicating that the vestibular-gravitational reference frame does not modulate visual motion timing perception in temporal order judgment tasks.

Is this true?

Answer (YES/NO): YES